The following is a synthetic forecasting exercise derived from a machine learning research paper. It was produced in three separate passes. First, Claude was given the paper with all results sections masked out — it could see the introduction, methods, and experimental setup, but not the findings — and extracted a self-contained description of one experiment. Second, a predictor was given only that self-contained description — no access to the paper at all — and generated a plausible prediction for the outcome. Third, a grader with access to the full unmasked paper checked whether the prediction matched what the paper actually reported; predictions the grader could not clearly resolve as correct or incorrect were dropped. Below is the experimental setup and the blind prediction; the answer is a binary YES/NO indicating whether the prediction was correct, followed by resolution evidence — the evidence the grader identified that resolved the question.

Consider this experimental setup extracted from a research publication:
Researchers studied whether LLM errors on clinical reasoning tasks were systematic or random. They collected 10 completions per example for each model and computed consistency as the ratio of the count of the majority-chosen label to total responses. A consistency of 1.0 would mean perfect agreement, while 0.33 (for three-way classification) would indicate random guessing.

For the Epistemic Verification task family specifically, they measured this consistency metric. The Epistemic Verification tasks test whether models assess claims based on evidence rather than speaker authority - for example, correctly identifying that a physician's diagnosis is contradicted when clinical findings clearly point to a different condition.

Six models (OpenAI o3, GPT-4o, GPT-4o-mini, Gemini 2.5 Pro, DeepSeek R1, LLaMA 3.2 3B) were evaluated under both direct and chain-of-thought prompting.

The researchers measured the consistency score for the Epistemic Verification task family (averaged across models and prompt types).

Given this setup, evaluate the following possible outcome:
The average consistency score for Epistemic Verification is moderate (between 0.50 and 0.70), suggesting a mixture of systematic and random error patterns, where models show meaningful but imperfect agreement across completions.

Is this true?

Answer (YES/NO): NO